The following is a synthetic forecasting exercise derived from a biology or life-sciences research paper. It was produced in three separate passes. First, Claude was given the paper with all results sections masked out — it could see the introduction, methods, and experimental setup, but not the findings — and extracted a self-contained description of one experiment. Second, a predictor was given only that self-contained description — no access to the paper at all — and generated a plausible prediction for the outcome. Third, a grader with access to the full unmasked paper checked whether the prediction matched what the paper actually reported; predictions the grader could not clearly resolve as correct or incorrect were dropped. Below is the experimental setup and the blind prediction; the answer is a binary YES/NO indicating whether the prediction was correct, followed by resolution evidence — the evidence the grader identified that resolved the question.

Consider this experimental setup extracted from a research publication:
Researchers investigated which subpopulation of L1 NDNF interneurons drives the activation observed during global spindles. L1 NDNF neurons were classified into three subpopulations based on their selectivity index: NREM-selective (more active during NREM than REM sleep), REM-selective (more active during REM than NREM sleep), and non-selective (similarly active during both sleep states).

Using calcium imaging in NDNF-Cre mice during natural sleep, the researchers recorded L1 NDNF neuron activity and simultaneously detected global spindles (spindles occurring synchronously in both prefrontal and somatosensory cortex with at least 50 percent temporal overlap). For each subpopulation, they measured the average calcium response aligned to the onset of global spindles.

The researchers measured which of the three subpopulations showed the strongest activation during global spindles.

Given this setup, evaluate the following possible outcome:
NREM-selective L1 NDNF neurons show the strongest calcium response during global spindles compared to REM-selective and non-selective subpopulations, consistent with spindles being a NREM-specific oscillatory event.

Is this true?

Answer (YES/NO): NO